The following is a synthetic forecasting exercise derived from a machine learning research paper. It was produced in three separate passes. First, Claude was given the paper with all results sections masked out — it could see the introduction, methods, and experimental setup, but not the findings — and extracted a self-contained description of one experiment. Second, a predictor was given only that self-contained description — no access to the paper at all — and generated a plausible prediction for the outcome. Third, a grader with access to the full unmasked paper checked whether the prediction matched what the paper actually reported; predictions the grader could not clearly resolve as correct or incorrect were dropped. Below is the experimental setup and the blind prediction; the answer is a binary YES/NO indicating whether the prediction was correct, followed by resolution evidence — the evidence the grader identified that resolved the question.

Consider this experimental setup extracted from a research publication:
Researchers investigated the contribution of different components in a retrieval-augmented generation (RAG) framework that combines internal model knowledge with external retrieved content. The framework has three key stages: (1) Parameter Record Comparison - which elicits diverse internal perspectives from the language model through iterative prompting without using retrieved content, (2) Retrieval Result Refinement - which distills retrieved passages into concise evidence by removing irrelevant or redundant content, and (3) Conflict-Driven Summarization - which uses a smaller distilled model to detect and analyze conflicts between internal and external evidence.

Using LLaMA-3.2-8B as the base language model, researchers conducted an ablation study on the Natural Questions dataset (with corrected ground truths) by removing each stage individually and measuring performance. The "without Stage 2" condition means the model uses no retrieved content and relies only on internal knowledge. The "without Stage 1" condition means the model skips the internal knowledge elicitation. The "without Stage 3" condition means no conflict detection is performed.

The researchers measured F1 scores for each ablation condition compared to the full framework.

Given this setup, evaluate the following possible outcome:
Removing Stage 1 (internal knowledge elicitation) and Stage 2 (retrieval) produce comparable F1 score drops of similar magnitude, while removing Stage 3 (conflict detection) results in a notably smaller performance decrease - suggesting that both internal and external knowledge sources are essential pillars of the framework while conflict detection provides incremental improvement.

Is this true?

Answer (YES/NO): NO